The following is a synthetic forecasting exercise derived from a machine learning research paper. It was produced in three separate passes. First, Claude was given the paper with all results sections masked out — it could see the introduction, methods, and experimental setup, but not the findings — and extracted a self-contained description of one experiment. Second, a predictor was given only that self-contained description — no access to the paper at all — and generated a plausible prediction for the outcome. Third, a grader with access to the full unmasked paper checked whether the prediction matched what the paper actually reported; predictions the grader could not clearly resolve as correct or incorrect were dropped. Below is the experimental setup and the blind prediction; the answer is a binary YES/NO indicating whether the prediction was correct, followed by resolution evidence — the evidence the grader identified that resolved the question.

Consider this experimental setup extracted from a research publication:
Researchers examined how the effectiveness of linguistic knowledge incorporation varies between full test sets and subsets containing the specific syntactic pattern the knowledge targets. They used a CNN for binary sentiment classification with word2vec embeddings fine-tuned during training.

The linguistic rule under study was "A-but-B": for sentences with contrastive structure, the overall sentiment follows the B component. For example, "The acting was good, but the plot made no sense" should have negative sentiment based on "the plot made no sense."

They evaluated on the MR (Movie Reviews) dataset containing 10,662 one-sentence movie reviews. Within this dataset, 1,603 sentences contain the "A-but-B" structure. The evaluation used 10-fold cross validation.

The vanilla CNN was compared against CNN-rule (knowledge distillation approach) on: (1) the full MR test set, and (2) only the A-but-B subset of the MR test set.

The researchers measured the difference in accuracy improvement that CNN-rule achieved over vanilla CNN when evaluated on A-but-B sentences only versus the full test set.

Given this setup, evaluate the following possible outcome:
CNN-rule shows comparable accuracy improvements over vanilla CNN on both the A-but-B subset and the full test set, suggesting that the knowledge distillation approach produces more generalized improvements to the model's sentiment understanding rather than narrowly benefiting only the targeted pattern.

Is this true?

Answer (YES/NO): NO